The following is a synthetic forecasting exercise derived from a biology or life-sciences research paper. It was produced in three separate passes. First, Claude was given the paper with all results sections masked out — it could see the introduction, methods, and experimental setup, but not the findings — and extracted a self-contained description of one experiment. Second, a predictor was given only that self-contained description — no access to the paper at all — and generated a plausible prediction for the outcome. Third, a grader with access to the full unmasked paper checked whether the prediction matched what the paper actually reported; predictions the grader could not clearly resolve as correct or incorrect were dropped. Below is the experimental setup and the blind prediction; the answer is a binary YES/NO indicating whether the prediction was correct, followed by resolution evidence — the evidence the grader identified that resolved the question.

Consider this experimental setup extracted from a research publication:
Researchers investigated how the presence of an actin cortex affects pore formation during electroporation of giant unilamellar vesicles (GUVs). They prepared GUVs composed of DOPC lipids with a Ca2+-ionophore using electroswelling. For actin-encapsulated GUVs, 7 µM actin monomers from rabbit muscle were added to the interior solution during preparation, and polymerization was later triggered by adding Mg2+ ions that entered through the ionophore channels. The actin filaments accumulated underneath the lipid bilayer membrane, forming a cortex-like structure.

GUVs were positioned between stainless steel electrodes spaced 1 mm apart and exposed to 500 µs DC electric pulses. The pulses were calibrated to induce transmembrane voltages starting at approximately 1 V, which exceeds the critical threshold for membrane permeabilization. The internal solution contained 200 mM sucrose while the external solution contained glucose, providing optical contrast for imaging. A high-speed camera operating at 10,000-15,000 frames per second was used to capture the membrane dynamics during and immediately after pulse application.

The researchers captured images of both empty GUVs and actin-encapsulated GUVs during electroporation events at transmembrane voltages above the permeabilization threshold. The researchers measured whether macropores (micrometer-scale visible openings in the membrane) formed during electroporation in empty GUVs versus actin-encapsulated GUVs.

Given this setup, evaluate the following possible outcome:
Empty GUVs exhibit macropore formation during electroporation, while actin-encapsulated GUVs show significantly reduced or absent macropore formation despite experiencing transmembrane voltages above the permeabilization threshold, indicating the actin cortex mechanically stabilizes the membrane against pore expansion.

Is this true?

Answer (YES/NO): YES